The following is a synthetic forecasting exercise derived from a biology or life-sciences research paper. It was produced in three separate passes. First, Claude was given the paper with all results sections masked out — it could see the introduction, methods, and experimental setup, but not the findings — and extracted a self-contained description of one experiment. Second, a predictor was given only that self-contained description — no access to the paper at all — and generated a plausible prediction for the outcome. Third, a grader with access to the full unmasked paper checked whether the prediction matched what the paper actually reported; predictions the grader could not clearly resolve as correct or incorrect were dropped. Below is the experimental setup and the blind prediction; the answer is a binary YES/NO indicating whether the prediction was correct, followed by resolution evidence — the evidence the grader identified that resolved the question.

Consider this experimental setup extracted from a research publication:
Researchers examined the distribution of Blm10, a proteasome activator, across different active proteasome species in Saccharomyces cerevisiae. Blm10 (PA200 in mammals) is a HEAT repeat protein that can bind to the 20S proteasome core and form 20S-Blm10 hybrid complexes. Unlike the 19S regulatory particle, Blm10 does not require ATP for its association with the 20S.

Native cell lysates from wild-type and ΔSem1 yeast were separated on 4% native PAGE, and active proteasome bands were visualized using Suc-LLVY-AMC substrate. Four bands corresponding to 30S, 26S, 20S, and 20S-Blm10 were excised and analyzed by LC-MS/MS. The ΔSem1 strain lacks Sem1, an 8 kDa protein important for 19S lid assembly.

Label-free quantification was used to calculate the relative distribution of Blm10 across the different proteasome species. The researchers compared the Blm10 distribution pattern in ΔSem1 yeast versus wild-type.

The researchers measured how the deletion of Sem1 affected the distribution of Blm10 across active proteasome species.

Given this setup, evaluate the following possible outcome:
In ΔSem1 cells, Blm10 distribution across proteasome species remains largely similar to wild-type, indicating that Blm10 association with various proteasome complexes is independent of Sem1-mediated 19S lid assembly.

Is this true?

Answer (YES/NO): NO